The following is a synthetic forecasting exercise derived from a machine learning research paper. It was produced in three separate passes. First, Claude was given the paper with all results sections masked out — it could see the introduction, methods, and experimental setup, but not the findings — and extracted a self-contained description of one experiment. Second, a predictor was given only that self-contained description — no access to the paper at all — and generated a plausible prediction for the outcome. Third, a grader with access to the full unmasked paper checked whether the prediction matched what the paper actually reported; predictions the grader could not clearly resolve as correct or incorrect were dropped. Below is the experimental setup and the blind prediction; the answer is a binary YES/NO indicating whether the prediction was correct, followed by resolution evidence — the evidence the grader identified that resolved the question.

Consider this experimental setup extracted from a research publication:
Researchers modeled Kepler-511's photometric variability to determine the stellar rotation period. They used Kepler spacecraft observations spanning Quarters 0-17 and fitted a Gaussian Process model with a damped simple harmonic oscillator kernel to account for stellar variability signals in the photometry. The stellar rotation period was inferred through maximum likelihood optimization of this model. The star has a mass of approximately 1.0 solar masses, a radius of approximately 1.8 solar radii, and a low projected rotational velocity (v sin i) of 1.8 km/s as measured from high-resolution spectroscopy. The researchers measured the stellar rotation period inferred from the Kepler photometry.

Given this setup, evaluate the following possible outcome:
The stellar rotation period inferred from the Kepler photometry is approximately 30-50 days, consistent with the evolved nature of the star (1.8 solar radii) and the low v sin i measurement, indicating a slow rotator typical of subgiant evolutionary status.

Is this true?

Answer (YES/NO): NO